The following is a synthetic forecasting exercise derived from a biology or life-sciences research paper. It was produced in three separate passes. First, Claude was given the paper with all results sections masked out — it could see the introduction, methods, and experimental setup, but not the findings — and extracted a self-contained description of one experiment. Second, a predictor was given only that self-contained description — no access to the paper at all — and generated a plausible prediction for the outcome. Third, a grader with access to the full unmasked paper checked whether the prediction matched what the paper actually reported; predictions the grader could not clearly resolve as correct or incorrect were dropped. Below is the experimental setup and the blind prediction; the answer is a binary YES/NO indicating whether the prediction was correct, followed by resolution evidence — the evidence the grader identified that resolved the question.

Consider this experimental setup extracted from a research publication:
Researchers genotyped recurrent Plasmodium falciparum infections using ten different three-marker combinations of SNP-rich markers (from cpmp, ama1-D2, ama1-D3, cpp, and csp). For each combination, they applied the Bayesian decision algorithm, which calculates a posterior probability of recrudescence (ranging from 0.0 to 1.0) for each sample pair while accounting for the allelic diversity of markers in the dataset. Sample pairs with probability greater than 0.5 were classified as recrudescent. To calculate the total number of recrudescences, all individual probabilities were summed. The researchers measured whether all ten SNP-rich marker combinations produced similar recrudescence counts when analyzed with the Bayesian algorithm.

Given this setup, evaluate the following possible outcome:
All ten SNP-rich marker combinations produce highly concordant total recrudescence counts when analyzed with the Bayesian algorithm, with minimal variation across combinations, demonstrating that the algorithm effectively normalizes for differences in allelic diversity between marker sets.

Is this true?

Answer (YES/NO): YES